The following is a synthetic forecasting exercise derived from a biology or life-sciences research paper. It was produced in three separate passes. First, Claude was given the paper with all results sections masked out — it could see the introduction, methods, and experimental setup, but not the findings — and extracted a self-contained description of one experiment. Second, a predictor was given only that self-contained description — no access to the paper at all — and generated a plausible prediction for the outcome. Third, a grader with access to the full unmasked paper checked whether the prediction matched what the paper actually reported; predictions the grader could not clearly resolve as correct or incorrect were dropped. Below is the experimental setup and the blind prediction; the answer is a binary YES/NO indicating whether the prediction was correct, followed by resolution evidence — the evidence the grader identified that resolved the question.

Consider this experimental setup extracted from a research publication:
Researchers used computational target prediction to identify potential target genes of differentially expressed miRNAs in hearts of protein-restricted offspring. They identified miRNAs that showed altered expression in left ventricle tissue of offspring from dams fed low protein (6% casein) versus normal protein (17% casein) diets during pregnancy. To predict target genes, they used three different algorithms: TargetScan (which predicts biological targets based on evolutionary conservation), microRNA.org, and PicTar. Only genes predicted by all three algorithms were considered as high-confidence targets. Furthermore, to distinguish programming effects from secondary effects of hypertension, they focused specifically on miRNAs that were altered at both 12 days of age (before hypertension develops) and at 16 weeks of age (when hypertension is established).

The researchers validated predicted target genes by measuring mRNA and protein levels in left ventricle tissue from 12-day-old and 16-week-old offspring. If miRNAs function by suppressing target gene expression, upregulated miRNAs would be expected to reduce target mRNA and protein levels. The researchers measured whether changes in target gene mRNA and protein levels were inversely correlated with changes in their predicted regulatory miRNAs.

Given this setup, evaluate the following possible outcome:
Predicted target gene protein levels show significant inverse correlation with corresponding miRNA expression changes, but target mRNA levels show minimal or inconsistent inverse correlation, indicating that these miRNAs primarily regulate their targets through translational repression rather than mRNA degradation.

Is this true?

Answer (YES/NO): NO